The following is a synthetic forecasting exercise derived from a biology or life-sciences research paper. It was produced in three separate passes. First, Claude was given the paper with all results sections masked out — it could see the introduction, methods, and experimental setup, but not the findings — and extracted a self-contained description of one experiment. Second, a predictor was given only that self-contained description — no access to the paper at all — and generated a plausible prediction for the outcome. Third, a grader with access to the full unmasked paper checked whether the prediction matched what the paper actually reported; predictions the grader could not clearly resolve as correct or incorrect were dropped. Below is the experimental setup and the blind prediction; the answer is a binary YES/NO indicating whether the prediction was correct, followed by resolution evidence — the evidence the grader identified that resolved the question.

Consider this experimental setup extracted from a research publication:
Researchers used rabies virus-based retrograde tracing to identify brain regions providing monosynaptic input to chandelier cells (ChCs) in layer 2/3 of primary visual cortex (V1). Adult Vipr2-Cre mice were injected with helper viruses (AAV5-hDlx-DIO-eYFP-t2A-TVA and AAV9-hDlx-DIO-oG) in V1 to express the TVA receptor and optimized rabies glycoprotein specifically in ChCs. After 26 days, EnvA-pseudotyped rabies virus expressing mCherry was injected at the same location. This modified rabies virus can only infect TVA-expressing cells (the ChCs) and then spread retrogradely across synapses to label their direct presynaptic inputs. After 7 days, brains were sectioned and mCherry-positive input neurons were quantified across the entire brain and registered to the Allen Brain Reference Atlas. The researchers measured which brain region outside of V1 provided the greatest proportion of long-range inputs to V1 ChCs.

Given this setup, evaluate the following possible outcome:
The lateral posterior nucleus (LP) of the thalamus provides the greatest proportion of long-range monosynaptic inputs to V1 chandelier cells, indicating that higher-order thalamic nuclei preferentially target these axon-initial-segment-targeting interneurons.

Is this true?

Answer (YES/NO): NO